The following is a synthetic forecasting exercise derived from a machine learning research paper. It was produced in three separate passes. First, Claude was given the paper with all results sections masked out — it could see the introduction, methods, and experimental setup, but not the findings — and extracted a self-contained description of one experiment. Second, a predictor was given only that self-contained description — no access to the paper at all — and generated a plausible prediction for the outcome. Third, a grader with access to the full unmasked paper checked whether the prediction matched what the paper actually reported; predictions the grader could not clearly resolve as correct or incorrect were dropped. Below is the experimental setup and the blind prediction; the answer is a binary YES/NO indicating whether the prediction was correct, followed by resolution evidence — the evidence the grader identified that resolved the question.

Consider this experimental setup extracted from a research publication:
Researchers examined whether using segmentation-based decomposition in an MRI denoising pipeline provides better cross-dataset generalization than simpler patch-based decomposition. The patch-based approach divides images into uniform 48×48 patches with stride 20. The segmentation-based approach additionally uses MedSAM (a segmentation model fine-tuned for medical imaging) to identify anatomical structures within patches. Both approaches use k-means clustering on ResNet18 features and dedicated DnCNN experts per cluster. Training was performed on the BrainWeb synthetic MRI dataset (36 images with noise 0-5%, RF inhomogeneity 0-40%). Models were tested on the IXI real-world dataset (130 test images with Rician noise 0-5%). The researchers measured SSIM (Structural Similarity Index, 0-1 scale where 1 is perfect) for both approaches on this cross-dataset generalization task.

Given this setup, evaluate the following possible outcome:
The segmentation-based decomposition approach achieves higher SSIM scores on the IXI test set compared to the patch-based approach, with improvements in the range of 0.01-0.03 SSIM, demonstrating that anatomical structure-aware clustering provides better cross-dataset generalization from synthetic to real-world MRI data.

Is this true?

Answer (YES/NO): NO